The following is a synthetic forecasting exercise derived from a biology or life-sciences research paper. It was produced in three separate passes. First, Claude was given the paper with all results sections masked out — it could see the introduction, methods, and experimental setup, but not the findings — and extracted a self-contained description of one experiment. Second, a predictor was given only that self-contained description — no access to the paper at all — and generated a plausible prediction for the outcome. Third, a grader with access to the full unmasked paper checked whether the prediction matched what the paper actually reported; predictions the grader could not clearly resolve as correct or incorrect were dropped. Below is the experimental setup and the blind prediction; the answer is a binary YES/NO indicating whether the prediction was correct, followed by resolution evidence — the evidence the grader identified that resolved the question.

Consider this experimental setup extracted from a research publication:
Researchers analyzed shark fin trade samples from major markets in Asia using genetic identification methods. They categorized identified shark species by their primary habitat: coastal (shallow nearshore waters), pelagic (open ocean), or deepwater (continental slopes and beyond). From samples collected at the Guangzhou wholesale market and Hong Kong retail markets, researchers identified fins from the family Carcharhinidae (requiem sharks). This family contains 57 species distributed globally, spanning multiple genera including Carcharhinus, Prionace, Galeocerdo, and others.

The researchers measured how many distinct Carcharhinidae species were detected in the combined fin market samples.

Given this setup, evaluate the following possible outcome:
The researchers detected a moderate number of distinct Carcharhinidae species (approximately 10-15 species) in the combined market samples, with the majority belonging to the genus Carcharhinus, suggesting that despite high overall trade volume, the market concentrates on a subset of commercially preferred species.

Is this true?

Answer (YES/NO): NO